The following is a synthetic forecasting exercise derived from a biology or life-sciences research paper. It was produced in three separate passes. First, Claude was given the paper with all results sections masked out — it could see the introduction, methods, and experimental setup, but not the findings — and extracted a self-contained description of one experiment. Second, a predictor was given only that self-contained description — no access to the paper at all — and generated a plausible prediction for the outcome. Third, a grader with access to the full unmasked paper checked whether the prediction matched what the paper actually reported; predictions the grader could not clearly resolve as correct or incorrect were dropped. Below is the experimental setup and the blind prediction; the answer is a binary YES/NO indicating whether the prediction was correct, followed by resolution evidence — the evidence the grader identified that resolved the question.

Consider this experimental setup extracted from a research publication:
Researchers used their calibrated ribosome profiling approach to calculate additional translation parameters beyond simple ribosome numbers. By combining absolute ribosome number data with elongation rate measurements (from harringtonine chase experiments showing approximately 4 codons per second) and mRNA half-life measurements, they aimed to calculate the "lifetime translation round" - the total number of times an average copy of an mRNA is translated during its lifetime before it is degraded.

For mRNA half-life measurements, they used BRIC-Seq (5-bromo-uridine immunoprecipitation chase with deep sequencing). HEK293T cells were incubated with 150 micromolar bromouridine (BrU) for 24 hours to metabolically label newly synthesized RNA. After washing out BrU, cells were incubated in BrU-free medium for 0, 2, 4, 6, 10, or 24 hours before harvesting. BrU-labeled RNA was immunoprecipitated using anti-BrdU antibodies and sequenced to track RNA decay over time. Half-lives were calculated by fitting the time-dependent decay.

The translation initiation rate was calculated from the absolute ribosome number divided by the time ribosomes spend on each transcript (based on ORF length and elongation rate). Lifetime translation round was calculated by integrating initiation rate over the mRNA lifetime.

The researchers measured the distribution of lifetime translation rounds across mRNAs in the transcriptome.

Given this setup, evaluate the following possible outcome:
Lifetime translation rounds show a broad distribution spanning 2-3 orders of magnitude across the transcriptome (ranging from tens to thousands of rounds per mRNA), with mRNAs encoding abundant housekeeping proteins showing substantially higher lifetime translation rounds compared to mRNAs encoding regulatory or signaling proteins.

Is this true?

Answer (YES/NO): NO